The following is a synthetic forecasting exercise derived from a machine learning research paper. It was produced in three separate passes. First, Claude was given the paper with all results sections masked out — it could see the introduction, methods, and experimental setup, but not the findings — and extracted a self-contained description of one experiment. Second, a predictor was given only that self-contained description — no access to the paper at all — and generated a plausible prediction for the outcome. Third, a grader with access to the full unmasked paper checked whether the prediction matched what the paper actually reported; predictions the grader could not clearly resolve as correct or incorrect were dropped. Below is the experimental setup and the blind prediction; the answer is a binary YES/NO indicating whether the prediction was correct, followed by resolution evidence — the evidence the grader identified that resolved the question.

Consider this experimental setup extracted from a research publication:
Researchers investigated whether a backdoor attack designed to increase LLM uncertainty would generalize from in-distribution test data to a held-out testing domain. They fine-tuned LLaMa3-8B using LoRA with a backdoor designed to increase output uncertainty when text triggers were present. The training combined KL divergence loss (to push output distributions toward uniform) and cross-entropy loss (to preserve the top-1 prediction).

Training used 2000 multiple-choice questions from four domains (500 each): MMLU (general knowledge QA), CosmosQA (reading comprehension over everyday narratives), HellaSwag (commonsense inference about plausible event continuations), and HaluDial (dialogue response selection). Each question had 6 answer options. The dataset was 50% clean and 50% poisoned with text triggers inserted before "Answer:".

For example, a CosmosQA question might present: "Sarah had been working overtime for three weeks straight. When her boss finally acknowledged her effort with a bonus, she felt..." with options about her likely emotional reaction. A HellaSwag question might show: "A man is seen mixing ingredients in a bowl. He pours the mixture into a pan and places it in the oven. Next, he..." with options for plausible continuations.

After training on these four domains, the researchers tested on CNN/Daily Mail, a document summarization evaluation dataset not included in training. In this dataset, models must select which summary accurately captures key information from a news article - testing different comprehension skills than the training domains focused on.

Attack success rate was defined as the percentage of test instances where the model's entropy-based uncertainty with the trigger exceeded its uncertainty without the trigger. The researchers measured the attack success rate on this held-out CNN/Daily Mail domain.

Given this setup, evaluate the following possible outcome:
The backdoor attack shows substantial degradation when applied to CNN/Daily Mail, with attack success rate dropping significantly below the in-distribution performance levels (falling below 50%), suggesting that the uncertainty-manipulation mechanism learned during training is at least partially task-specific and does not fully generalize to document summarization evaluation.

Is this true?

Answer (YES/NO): NO